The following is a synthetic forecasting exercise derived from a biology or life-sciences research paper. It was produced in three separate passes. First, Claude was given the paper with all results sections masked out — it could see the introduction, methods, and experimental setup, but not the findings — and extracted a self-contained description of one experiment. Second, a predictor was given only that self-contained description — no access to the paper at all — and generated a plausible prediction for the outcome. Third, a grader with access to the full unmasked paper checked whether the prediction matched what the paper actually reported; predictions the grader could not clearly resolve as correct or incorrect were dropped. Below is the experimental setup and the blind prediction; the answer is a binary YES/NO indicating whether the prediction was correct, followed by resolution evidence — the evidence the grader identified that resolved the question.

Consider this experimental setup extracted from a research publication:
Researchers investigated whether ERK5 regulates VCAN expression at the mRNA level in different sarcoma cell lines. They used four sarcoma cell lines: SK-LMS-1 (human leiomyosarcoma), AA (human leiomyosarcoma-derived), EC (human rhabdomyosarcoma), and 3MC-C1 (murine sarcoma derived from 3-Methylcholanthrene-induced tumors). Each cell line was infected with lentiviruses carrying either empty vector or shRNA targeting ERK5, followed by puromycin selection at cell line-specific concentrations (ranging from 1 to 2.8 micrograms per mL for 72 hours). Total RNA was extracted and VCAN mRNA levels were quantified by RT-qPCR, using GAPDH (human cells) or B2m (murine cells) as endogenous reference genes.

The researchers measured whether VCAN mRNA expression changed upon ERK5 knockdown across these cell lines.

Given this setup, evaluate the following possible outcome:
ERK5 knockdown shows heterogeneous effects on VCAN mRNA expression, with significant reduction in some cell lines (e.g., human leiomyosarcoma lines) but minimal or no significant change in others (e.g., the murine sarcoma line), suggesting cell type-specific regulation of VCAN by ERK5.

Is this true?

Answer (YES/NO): NO